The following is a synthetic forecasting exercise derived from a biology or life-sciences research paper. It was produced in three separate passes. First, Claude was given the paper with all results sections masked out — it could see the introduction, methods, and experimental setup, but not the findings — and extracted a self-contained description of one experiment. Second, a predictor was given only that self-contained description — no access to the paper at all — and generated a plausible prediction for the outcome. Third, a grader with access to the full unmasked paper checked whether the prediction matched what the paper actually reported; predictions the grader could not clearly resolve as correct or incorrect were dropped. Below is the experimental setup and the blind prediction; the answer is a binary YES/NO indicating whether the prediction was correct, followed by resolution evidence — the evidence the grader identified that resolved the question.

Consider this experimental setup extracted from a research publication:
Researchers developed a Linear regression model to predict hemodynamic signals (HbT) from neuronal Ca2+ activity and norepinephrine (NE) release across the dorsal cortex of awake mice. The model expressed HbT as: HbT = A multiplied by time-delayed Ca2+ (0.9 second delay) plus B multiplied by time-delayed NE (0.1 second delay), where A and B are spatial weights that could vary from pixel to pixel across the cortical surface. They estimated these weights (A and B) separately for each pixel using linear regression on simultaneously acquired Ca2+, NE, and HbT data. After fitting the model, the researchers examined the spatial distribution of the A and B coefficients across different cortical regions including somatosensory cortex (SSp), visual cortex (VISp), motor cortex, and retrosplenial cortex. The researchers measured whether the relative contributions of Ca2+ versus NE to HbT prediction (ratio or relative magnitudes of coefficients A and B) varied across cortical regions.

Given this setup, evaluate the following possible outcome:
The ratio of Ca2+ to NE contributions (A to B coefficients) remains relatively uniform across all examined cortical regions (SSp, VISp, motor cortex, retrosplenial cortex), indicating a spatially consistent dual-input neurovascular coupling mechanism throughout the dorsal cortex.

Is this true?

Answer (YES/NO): NO